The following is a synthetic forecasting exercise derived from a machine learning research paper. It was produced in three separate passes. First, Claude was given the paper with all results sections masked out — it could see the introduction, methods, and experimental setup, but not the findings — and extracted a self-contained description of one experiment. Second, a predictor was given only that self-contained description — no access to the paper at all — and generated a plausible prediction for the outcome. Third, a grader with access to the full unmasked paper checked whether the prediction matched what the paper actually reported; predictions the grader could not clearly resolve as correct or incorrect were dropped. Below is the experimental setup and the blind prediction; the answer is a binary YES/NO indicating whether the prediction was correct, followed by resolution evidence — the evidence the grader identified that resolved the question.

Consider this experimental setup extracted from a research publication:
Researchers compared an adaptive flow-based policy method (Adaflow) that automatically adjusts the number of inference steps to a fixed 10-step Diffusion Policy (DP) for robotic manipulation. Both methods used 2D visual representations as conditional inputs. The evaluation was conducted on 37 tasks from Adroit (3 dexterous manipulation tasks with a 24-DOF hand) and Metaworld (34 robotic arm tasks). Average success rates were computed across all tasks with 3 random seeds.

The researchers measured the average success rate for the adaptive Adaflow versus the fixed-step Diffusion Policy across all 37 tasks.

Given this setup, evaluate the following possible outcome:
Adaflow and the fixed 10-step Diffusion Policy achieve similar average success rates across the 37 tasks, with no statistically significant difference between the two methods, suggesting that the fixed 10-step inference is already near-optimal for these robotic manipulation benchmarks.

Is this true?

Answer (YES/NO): YES